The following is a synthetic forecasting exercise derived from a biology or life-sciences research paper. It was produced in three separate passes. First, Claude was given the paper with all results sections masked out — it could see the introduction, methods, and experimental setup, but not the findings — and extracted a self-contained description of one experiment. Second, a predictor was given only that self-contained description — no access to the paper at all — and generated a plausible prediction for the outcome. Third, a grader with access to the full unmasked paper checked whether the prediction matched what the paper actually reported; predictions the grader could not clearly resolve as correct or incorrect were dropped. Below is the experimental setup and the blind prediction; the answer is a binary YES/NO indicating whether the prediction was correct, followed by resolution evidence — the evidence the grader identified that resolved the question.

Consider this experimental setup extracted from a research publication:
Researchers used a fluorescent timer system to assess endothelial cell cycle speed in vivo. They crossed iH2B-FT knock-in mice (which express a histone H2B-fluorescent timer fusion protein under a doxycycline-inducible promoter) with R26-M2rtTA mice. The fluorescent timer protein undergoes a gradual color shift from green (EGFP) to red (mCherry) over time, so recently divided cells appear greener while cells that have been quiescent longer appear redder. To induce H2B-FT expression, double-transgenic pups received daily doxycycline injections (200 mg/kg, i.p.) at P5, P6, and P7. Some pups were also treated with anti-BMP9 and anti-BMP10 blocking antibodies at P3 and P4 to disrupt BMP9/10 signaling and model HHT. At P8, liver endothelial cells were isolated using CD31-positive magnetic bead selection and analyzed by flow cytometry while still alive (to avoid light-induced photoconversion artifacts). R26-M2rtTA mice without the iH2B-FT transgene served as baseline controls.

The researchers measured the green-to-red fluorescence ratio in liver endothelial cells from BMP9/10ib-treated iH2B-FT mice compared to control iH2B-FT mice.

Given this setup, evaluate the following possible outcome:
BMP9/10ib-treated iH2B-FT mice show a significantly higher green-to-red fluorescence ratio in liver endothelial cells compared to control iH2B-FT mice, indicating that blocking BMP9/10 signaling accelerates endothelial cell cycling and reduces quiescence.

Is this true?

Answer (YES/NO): YES